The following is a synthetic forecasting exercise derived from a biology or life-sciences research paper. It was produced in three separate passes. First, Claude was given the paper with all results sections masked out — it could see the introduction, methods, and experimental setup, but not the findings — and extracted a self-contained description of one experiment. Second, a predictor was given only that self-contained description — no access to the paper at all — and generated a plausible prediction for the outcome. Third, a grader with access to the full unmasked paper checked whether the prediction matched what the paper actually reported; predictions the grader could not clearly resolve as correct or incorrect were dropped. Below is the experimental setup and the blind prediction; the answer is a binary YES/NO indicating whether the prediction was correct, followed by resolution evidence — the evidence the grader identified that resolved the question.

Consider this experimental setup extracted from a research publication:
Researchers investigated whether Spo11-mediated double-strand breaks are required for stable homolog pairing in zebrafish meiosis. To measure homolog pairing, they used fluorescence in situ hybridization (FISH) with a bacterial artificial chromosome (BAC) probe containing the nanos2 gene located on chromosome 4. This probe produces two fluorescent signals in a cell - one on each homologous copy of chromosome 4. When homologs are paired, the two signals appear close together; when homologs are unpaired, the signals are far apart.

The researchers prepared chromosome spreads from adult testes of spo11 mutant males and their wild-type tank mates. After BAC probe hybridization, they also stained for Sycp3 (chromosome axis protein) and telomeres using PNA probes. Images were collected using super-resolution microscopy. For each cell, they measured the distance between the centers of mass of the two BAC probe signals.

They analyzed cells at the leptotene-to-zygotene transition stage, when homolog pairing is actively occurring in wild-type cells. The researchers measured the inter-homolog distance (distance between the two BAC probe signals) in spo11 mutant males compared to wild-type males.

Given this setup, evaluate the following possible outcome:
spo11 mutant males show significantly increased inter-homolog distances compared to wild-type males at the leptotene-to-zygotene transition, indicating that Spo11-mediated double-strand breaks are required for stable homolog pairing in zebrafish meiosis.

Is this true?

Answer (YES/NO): NO